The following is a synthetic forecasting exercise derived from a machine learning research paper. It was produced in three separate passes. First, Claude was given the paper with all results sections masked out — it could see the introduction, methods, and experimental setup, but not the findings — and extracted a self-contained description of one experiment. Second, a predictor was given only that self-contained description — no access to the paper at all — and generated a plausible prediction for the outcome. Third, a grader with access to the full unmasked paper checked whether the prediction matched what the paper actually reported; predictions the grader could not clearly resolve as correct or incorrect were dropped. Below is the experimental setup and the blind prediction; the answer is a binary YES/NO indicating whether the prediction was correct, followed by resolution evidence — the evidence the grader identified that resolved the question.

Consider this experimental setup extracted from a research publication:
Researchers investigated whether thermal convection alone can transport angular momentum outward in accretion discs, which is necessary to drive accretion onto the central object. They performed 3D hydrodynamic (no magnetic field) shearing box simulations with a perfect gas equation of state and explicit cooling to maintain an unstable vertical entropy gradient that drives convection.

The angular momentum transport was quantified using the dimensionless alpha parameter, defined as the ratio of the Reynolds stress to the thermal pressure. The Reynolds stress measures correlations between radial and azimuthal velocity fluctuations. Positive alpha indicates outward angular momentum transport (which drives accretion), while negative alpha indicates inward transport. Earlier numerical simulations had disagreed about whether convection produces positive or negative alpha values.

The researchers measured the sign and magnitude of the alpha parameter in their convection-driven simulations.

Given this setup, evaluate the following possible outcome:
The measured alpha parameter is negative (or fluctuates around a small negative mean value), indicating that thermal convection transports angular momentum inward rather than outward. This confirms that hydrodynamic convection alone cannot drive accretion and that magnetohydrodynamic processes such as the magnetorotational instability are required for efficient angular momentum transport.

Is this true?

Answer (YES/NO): NO